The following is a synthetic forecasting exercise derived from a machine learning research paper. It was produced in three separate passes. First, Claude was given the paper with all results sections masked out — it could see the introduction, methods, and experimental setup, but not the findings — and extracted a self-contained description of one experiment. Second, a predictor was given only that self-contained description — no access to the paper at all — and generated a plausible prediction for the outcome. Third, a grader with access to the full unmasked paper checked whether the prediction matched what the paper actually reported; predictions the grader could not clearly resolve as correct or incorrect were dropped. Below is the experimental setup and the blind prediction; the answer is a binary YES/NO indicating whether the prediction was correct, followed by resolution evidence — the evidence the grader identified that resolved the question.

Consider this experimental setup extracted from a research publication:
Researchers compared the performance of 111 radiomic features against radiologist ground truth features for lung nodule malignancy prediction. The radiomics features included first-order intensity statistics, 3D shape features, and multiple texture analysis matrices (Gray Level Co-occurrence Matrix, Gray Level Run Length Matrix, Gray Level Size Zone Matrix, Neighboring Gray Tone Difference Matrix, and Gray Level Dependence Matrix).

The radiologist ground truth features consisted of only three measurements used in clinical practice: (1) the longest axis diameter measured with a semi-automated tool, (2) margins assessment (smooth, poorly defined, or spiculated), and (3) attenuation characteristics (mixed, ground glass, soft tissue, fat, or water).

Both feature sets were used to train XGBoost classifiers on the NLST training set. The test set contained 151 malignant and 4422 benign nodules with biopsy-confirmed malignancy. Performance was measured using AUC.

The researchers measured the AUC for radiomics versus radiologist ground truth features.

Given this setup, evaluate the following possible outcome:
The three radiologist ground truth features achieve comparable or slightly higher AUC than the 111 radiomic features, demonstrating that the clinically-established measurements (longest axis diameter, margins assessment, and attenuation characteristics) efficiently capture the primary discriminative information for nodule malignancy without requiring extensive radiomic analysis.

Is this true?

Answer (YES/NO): YES